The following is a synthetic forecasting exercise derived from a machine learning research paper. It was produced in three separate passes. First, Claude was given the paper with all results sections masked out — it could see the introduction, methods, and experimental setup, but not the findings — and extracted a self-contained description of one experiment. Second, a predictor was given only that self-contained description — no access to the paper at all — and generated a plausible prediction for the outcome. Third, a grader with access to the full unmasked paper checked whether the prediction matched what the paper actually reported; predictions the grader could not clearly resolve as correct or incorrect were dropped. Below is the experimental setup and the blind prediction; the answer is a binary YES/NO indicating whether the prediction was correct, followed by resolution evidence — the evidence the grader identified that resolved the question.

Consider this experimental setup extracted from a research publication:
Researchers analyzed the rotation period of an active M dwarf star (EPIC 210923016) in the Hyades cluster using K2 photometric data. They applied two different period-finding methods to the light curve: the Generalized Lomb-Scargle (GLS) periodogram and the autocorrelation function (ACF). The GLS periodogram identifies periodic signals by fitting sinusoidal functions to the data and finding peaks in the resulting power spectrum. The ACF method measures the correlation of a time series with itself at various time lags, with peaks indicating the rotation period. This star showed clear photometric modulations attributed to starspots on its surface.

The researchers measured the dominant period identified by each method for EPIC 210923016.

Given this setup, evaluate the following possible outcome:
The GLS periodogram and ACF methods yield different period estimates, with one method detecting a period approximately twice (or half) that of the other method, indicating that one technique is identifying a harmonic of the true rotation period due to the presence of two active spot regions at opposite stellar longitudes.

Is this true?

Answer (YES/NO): YES